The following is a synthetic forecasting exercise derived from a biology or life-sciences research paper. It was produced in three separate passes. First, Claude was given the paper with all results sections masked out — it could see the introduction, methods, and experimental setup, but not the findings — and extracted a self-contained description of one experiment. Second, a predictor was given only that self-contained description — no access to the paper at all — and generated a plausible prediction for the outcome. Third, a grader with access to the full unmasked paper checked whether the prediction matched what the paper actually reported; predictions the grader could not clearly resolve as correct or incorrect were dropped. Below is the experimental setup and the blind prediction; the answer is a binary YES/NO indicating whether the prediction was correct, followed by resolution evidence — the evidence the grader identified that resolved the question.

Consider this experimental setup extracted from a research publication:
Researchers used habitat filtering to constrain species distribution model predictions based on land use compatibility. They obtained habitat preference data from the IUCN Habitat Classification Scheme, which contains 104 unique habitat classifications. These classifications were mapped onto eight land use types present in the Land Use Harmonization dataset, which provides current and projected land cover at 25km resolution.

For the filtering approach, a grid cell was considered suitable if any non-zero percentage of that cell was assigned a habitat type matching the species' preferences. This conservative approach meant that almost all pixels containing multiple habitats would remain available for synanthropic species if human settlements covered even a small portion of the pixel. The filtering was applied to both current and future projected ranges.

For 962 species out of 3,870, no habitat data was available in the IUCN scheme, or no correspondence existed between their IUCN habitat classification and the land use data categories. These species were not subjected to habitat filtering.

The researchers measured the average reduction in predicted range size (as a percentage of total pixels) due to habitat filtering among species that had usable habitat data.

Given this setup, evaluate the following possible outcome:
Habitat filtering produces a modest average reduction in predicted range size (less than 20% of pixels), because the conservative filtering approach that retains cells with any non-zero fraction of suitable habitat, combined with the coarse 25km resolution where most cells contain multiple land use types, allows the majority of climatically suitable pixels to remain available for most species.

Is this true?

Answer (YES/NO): YES